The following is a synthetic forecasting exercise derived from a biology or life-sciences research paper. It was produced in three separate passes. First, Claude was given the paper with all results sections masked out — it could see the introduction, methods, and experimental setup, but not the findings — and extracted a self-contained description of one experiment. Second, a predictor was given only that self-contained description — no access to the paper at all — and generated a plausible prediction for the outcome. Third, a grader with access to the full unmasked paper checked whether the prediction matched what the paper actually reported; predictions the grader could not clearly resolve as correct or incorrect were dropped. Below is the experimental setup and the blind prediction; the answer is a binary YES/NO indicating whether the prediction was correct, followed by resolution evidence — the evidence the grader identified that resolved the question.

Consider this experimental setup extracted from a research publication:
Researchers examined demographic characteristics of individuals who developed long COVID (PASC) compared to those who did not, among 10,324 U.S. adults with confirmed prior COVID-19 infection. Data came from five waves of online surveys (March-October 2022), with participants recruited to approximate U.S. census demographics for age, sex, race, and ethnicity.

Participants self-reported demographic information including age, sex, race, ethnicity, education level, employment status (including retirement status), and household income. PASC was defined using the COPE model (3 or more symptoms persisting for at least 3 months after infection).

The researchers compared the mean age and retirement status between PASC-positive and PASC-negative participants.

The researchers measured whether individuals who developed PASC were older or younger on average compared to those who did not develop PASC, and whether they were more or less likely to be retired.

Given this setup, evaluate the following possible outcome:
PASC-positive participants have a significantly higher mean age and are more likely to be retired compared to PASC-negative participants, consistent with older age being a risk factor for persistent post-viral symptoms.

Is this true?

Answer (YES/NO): NO